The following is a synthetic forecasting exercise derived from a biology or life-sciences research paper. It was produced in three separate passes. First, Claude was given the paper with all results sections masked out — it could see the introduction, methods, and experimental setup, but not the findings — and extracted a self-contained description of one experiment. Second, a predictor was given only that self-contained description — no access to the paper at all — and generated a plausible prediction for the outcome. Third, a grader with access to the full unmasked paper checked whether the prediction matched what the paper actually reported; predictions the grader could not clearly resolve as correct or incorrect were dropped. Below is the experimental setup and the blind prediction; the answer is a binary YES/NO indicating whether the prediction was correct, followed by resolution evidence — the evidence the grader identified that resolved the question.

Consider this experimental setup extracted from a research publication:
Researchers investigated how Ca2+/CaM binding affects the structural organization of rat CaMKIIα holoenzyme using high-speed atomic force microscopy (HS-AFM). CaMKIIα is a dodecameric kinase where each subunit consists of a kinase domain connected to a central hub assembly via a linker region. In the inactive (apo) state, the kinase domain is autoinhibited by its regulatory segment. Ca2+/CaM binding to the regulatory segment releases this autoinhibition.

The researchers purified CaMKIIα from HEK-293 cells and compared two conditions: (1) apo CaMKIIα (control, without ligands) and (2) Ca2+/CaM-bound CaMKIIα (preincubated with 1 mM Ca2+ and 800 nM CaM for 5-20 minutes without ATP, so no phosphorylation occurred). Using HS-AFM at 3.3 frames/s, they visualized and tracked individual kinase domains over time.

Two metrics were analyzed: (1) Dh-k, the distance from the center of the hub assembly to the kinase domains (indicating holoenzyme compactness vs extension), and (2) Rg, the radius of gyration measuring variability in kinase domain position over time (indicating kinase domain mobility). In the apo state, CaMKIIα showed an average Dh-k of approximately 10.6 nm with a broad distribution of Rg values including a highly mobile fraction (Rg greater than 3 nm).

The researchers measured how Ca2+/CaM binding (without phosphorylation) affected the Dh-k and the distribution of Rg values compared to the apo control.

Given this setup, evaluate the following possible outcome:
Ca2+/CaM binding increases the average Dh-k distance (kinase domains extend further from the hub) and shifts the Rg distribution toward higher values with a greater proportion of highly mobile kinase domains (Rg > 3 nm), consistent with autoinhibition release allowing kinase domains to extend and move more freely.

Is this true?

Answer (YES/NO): NO